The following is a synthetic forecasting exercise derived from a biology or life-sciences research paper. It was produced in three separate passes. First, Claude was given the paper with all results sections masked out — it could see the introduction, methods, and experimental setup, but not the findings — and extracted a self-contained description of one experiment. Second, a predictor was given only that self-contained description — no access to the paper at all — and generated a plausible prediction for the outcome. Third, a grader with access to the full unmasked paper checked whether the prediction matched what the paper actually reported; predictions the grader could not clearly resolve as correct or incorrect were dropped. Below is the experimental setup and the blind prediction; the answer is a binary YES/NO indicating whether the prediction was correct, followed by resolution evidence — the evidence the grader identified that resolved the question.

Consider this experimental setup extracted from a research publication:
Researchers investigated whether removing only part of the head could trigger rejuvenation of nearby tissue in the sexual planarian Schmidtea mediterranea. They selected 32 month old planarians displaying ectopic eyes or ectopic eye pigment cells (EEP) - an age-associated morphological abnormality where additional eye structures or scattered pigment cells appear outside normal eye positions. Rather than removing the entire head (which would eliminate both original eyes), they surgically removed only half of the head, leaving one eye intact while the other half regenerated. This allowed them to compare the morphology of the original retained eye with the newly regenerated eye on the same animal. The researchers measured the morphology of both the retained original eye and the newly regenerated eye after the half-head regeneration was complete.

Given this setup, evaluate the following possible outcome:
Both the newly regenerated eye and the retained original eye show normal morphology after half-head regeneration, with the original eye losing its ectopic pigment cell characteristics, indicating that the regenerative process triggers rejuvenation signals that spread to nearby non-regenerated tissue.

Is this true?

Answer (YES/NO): NO